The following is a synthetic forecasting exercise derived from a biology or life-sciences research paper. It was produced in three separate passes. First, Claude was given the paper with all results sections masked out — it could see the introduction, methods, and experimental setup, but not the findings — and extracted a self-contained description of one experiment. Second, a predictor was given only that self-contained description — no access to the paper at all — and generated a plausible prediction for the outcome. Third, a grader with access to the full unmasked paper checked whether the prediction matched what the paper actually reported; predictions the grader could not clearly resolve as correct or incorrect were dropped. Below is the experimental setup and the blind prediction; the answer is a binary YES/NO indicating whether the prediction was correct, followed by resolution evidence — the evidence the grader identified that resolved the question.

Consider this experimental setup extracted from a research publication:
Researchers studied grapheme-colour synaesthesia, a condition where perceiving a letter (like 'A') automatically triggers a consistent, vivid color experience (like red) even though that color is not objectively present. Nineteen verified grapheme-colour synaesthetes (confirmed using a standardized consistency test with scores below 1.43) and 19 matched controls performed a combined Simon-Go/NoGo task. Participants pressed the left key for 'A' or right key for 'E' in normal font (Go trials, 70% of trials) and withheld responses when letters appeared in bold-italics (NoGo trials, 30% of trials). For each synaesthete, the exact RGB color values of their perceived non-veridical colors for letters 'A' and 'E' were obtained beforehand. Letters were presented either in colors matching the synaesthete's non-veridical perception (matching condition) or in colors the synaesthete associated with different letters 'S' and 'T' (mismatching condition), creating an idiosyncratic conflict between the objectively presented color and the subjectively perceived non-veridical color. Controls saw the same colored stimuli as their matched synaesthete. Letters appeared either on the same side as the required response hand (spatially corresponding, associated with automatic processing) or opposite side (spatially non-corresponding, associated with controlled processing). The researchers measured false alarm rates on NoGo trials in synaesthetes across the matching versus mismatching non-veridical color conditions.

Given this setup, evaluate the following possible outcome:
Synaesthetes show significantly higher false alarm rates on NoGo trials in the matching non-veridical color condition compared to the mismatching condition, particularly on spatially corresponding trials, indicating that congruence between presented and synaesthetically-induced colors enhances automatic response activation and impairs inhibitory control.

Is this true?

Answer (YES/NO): NO